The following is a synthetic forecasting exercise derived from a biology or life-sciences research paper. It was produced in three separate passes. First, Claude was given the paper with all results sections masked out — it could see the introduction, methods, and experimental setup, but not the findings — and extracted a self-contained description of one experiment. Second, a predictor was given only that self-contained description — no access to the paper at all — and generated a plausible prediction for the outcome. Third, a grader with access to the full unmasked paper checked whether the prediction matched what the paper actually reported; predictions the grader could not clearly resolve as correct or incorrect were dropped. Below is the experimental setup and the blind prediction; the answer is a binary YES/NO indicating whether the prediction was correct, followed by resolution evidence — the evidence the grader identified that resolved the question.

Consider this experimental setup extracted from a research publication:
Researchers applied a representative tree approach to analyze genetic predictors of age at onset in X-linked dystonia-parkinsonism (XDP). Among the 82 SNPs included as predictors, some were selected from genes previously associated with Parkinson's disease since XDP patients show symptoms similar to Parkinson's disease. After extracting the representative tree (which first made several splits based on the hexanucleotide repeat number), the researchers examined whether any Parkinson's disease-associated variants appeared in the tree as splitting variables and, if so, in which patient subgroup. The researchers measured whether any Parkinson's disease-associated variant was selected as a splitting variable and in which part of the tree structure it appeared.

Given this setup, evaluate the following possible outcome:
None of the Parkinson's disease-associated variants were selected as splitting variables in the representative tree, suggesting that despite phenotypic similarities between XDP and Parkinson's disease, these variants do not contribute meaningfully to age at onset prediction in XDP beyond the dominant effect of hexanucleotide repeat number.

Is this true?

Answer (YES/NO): NO